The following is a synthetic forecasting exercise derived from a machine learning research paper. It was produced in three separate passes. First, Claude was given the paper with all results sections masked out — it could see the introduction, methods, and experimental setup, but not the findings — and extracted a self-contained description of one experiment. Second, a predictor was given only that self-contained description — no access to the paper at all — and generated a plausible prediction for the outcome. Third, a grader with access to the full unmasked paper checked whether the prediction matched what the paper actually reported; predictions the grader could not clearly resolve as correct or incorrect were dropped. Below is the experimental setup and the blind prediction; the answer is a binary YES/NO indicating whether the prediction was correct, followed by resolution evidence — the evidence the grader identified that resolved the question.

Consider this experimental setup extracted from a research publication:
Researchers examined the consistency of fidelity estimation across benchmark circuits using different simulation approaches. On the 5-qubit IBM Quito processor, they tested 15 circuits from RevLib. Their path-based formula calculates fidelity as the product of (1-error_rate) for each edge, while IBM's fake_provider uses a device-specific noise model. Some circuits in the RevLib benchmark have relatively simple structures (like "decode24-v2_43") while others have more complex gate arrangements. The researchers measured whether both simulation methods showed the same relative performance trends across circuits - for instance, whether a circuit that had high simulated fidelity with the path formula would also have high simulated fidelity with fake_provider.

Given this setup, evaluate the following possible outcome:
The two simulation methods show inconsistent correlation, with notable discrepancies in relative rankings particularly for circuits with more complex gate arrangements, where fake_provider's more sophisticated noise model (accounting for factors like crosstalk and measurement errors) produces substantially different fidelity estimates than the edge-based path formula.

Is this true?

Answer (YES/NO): NO